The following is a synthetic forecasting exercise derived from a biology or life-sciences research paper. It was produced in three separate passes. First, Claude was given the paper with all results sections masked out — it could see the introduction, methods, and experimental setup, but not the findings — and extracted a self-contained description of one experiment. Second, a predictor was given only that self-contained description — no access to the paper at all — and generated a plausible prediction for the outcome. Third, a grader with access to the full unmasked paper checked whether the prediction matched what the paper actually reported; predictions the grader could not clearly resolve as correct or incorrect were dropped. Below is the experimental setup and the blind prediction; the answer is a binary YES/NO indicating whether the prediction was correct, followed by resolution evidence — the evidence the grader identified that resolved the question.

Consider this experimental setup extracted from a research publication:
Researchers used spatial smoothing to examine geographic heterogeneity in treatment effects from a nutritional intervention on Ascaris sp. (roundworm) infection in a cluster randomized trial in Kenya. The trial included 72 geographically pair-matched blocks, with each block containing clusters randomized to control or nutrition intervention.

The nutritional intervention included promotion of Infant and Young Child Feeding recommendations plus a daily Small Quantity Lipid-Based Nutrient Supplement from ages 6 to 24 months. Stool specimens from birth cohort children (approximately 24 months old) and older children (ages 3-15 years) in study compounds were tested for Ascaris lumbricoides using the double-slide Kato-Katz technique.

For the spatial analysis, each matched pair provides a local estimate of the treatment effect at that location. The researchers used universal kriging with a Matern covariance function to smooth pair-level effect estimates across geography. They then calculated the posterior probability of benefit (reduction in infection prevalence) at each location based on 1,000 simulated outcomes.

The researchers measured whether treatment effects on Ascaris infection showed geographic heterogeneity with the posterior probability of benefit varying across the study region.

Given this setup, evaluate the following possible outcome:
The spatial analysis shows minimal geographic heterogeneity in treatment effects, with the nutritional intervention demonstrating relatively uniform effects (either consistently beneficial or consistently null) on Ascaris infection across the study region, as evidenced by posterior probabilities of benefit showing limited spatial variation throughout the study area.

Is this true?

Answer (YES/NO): YES